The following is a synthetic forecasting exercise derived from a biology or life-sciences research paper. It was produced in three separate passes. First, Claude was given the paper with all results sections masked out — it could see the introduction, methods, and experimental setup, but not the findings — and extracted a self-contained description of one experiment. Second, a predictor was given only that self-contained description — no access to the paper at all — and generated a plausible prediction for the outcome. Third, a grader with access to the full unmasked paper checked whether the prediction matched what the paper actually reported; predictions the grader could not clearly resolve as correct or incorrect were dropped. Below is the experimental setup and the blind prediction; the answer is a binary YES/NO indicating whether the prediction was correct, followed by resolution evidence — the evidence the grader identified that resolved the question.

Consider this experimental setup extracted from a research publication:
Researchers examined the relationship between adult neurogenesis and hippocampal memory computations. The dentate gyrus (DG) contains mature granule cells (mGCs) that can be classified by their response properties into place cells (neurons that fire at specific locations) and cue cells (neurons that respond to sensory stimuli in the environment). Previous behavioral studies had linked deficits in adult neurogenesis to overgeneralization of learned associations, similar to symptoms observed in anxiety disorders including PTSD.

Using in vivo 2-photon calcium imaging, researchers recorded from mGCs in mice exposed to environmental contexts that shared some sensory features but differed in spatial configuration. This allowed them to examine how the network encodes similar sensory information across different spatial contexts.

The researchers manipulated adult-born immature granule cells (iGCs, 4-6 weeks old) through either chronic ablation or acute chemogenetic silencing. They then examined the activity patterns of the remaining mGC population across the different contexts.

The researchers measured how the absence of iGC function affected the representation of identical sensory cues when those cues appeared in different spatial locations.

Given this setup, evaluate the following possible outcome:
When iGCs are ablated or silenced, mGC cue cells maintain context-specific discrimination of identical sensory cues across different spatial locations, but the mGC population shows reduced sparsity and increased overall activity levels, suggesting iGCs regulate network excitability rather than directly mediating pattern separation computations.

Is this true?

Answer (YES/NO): NO